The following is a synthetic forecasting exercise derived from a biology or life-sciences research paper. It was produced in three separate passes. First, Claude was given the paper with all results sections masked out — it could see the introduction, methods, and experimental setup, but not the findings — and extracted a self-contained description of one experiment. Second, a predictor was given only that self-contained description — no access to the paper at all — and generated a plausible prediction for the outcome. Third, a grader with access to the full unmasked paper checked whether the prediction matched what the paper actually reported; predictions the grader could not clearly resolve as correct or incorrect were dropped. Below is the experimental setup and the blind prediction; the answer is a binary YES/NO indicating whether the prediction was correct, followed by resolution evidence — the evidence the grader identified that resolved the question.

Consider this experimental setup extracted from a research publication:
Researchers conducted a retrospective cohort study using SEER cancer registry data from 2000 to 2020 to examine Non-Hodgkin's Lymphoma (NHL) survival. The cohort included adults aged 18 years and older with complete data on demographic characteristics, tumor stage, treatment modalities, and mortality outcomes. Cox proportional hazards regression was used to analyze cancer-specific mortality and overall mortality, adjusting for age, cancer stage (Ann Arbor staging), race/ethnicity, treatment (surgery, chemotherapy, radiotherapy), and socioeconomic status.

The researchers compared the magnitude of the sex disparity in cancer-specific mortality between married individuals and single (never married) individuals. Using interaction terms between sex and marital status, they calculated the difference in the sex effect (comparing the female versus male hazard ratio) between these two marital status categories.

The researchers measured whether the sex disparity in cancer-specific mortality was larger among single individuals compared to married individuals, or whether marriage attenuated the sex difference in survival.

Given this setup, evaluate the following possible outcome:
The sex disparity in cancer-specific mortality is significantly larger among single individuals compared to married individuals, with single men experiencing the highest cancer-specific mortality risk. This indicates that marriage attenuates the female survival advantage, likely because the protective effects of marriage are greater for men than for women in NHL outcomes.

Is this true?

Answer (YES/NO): NO